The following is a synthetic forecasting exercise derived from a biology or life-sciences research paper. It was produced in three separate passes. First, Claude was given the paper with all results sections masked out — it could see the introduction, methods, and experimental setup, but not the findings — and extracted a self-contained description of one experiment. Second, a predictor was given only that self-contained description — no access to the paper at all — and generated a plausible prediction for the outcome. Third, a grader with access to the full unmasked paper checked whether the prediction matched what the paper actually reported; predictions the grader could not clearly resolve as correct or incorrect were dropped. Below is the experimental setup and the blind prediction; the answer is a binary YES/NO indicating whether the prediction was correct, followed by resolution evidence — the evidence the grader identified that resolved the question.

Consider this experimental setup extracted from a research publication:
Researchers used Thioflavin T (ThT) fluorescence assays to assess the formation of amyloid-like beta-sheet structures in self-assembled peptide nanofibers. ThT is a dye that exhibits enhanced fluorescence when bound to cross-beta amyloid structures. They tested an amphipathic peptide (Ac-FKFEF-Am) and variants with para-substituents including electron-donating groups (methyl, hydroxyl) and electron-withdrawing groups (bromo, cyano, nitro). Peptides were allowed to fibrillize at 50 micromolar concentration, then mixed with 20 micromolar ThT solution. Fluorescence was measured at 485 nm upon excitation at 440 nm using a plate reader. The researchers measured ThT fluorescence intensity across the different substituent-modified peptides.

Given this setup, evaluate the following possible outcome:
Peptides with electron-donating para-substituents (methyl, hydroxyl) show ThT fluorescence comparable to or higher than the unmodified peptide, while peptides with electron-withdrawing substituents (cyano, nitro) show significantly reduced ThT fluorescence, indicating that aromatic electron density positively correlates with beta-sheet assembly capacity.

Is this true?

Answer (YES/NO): NO